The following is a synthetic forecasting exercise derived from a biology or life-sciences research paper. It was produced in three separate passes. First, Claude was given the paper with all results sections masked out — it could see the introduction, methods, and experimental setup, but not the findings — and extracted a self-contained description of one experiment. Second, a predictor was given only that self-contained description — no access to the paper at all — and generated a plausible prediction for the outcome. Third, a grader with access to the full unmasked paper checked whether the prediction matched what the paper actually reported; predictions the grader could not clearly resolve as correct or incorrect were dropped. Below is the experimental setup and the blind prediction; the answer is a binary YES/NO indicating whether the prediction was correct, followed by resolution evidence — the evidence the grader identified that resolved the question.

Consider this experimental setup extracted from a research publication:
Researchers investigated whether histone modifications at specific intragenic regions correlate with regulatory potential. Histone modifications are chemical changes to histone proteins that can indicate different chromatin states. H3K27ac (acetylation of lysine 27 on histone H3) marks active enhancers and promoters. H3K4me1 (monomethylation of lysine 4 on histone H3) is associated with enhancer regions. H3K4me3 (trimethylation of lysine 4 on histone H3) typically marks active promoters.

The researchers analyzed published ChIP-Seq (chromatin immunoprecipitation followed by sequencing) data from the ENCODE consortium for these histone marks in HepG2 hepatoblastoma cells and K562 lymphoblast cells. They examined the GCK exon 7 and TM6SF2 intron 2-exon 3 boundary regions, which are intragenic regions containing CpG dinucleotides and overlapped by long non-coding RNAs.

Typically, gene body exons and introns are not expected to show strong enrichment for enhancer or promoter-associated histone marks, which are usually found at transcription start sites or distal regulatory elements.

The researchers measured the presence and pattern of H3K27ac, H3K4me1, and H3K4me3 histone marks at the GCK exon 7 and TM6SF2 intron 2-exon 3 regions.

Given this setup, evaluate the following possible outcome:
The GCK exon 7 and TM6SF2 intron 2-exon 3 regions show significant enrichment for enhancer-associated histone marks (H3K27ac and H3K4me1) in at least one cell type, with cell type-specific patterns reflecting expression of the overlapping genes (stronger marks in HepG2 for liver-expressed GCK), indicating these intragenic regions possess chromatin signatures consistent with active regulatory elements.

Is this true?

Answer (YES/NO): NO